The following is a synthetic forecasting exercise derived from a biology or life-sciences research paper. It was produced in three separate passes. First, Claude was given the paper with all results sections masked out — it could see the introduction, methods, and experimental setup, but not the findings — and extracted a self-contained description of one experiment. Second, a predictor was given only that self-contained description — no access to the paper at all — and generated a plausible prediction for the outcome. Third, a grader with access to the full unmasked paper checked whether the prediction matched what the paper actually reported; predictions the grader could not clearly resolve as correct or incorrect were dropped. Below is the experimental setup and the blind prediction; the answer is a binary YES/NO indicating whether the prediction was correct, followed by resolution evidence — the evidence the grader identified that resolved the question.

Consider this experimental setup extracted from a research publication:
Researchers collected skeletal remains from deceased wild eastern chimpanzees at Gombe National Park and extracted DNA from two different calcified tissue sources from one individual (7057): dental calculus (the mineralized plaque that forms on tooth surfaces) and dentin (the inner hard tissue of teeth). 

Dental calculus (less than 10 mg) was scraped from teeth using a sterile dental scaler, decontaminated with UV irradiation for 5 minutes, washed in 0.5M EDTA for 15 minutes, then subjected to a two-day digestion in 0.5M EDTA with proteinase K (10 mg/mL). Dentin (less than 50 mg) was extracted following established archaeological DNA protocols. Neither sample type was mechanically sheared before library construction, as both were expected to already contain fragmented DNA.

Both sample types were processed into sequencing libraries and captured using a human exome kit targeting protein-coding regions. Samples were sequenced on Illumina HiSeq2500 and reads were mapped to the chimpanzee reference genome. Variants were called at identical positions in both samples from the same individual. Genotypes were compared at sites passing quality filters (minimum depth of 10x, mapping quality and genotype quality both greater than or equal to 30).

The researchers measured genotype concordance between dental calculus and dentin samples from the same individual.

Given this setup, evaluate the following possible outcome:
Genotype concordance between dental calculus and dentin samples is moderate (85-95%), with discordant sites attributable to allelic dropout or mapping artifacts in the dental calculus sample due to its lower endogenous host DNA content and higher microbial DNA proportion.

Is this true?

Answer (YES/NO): NO